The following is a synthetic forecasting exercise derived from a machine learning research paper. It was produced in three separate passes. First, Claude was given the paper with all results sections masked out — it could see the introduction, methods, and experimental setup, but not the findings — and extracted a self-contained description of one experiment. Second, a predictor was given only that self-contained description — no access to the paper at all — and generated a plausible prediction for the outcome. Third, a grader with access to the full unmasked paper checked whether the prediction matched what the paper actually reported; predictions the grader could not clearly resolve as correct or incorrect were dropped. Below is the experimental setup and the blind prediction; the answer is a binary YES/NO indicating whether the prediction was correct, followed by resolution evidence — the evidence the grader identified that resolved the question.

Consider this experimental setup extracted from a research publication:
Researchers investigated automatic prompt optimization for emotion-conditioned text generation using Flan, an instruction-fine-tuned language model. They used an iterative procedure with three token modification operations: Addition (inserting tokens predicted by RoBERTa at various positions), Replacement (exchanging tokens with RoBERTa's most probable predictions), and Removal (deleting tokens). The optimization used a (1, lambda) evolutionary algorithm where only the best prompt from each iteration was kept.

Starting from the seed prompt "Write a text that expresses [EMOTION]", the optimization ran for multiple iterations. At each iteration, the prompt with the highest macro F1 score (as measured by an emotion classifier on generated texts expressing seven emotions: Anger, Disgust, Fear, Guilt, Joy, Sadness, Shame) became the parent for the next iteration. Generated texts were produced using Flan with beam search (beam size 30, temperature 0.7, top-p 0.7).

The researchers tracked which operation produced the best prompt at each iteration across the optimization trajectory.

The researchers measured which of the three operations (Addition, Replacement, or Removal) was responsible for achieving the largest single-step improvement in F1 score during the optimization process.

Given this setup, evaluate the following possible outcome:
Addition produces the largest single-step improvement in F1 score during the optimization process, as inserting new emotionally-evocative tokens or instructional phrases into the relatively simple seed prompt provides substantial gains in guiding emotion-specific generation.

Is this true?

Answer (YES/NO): NO